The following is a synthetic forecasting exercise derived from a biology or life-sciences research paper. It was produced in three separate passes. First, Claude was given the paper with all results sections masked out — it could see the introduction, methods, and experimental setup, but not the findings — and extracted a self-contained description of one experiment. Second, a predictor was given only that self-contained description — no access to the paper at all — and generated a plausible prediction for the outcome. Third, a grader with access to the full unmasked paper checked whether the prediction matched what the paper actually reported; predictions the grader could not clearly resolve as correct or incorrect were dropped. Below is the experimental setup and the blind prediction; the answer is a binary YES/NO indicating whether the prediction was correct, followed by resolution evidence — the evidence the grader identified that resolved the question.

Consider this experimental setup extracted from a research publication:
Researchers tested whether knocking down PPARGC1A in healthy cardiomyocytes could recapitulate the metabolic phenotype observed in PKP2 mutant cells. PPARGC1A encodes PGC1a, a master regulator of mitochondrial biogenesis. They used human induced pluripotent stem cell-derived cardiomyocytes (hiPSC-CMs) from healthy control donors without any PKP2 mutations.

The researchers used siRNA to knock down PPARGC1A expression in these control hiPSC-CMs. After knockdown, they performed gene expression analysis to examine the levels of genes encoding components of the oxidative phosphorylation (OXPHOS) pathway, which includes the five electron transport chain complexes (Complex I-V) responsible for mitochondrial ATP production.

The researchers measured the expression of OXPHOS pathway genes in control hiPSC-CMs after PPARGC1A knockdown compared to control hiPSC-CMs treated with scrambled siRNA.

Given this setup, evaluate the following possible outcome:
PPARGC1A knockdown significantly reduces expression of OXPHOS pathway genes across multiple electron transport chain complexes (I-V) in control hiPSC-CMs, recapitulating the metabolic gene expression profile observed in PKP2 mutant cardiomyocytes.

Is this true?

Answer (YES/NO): YES